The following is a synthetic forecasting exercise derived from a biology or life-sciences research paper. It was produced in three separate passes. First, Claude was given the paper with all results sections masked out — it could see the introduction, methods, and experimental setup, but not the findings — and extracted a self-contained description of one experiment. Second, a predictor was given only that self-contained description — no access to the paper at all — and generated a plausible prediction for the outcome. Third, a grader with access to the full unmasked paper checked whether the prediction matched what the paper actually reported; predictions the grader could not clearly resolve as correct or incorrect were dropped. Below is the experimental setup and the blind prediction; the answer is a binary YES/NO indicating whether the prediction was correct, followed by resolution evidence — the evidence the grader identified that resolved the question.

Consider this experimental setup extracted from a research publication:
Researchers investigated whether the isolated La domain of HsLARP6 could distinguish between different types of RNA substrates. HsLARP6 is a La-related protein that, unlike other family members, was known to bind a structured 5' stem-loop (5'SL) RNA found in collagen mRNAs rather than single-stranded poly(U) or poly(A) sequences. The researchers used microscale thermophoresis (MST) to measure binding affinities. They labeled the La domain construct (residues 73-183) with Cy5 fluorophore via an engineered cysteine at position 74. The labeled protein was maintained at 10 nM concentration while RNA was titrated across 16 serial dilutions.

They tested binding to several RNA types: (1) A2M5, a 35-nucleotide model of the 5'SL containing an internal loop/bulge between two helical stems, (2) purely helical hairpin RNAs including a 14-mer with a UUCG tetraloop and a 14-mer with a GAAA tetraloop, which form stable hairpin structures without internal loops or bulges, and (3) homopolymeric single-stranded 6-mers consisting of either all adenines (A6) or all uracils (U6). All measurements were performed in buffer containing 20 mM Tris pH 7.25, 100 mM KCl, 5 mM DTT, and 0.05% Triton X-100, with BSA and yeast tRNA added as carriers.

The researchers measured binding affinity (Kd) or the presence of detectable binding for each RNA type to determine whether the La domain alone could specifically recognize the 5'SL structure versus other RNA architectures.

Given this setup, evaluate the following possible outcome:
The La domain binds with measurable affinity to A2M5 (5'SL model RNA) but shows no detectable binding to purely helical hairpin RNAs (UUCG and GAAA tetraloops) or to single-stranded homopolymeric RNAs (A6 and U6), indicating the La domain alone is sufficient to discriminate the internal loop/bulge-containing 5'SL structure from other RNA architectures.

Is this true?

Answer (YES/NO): YES